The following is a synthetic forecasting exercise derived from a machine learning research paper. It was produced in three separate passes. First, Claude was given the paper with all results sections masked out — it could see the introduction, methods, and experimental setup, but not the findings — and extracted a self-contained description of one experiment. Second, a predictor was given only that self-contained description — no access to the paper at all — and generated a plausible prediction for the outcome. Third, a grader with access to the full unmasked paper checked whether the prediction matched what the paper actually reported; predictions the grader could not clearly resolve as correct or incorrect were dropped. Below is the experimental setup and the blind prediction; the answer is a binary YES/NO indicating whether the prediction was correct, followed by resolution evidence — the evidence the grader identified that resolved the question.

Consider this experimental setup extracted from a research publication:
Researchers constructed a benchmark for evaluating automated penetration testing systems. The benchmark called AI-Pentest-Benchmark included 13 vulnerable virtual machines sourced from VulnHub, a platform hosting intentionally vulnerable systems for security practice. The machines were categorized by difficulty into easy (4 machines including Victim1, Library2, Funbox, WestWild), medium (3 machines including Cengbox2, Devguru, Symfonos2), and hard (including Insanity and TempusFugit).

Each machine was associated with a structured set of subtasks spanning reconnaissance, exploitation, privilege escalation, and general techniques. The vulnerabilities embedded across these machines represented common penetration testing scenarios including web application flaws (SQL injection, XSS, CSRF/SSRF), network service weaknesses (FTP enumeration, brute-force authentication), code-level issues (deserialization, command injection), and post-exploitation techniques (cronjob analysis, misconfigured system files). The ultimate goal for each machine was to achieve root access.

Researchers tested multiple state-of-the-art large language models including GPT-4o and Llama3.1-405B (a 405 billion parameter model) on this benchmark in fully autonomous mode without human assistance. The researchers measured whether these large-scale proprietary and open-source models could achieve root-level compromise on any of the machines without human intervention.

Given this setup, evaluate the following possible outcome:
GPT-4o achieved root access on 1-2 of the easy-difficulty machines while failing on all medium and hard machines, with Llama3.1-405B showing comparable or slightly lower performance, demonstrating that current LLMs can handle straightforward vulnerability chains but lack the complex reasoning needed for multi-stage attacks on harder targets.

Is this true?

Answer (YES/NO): NO